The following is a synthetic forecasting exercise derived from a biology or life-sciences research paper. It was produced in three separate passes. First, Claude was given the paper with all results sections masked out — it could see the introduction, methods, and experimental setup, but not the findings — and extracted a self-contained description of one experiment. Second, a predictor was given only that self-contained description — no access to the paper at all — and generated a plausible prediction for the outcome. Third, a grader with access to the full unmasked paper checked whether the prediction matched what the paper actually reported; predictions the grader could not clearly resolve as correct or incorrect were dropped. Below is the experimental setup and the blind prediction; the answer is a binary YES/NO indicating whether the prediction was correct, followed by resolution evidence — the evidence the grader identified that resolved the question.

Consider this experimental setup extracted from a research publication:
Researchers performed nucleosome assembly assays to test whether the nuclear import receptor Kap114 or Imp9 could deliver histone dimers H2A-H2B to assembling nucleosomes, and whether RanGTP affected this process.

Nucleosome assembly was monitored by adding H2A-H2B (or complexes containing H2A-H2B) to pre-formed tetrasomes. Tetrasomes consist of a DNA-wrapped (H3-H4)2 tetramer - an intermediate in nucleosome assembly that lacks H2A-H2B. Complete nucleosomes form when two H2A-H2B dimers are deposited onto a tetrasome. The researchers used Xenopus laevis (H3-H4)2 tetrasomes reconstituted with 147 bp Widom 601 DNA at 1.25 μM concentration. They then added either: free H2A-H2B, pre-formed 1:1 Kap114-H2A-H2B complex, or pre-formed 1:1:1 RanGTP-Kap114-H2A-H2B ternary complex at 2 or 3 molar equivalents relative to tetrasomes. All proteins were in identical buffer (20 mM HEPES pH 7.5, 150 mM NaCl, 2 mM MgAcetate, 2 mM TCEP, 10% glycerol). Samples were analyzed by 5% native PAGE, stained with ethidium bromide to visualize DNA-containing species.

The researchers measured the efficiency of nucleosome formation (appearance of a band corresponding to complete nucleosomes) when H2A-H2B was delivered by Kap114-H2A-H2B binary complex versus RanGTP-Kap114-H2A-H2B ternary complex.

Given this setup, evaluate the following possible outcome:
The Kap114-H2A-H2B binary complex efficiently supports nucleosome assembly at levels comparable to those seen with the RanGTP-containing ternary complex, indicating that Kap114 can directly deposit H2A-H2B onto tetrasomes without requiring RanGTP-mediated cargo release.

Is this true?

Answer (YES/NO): NO